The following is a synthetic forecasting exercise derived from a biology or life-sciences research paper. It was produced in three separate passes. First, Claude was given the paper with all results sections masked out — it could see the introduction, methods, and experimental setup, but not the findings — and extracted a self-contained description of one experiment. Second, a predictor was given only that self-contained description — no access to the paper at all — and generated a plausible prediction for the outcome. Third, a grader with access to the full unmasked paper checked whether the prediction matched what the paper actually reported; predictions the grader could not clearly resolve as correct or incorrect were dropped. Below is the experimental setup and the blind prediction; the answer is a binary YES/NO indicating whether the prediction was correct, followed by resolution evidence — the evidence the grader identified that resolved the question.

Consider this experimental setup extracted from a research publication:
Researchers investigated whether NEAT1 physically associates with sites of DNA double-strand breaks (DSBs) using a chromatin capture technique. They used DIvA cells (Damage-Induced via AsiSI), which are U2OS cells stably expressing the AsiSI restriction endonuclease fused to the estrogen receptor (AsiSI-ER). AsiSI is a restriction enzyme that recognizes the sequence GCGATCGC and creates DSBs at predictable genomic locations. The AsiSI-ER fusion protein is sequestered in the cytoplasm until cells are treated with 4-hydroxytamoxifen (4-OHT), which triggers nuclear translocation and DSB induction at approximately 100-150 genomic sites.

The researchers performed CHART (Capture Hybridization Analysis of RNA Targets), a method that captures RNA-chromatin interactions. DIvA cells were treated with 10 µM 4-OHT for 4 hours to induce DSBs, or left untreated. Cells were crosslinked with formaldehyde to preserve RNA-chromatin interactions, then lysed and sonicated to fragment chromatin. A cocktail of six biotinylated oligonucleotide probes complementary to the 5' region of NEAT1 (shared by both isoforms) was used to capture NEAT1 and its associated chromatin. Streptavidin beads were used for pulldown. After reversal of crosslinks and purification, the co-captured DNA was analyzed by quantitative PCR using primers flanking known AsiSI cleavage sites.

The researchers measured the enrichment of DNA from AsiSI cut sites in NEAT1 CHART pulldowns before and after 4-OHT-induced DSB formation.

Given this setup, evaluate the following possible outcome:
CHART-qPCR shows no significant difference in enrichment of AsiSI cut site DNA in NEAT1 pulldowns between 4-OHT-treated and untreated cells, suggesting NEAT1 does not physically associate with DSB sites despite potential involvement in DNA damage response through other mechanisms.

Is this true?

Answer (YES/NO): NO